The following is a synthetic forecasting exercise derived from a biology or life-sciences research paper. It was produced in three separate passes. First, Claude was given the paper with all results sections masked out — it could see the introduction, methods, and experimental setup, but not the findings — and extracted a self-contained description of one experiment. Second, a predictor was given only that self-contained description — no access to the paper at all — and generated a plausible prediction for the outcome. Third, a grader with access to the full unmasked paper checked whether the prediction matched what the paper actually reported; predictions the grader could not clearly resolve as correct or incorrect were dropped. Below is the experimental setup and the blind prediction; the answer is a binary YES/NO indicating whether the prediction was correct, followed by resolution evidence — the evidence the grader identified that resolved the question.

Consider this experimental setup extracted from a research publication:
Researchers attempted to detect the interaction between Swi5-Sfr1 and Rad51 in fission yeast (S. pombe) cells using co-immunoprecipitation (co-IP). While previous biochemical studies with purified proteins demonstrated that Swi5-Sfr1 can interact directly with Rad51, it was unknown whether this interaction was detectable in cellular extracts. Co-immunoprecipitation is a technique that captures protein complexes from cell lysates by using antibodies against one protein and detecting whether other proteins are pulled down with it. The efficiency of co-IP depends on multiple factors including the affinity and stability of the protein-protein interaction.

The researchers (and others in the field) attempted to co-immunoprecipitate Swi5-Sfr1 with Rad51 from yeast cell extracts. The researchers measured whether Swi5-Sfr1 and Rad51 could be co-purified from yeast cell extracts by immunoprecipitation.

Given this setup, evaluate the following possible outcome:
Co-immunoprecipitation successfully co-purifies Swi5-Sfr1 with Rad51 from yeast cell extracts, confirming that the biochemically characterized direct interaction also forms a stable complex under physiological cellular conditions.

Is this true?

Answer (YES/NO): NO